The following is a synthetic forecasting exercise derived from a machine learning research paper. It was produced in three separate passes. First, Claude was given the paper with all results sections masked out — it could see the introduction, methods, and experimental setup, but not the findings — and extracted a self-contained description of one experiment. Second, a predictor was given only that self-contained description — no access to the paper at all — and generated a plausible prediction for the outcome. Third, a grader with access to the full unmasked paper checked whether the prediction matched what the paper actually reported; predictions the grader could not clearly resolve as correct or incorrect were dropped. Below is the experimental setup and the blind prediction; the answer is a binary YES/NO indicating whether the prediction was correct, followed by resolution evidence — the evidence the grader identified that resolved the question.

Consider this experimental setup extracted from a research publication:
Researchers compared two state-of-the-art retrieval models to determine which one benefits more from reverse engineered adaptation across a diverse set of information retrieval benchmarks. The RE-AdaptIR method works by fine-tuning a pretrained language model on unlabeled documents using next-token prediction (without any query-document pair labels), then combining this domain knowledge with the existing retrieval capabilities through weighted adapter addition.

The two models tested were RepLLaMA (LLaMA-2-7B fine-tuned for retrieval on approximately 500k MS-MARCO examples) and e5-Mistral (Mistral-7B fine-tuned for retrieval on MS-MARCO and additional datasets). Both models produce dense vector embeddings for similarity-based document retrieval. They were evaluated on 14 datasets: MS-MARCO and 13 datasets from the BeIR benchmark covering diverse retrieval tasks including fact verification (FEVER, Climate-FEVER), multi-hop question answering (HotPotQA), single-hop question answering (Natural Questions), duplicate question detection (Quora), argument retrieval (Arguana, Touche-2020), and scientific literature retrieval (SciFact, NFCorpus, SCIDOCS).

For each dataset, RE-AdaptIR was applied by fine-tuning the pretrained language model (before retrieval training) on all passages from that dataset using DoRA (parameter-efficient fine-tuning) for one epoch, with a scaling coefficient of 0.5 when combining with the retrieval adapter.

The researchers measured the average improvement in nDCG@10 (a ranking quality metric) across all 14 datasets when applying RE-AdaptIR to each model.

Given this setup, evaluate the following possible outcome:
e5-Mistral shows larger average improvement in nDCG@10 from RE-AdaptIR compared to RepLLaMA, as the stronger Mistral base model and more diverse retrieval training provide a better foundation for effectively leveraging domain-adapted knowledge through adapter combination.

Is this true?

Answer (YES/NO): YES